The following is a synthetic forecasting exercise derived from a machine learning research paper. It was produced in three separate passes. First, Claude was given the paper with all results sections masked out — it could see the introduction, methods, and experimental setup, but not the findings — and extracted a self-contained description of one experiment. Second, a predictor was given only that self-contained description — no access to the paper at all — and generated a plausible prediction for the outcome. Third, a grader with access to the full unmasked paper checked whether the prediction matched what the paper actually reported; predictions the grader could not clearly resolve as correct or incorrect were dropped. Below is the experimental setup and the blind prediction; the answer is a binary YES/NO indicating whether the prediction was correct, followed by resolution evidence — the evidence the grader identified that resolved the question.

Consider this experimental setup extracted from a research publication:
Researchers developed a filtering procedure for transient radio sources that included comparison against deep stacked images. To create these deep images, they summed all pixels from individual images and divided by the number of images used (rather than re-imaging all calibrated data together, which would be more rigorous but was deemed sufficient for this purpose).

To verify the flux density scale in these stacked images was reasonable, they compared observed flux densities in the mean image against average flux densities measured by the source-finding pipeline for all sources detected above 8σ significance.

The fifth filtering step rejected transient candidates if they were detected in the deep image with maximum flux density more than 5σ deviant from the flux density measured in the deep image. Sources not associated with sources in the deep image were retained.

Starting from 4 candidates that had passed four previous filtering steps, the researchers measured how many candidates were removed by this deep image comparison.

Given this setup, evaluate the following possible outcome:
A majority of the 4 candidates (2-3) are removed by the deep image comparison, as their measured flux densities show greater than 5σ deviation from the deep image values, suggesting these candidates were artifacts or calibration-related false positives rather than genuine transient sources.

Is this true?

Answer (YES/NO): NO